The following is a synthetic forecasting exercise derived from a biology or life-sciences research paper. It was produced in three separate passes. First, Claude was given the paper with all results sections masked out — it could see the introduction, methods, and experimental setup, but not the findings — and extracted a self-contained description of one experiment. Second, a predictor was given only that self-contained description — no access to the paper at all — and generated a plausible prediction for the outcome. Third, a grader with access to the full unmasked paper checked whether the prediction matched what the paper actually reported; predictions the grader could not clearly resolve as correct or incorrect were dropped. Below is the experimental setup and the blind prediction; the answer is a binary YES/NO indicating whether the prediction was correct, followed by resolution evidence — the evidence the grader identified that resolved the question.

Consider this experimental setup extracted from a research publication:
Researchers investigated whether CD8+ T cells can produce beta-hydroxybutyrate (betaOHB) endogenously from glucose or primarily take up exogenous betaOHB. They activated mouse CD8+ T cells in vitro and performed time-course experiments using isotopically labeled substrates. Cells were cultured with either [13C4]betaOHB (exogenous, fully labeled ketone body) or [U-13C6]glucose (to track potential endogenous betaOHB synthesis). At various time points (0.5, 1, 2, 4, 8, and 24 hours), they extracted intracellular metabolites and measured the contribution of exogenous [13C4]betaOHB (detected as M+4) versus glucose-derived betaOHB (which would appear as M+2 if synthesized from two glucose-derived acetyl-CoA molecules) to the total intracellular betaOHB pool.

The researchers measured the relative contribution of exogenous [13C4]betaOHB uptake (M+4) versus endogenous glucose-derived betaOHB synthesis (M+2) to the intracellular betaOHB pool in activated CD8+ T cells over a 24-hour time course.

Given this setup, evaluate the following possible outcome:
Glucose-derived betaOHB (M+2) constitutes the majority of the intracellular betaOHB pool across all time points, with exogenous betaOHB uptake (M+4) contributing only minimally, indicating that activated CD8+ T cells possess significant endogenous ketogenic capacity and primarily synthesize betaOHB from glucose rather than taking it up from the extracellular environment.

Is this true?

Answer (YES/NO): NO